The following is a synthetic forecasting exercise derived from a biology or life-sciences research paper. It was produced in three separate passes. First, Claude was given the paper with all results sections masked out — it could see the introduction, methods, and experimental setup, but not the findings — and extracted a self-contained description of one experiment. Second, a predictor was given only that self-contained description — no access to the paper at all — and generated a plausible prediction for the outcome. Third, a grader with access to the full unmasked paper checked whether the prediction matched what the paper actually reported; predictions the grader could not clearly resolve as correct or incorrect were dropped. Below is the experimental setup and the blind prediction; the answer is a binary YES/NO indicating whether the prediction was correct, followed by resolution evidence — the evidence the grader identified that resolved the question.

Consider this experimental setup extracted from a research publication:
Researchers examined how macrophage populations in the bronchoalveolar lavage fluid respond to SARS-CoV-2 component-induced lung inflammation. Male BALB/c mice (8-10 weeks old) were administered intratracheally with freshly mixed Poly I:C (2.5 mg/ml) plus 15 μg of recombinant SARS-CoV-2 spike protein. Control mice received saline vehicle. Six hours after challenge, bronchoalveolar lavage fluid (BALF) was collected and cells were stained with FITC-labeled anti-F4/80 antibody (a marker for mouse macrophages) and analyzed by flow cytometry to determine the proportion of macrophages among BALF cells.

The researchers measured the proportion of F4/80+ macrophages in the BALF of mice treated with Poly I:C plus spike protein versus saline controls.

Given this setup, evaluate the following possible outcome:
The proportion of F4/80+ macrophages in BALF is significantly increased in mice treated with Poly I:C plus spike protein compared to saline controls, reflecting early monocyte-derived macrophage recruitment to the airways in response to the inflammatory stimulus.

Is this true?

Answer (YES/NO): NO